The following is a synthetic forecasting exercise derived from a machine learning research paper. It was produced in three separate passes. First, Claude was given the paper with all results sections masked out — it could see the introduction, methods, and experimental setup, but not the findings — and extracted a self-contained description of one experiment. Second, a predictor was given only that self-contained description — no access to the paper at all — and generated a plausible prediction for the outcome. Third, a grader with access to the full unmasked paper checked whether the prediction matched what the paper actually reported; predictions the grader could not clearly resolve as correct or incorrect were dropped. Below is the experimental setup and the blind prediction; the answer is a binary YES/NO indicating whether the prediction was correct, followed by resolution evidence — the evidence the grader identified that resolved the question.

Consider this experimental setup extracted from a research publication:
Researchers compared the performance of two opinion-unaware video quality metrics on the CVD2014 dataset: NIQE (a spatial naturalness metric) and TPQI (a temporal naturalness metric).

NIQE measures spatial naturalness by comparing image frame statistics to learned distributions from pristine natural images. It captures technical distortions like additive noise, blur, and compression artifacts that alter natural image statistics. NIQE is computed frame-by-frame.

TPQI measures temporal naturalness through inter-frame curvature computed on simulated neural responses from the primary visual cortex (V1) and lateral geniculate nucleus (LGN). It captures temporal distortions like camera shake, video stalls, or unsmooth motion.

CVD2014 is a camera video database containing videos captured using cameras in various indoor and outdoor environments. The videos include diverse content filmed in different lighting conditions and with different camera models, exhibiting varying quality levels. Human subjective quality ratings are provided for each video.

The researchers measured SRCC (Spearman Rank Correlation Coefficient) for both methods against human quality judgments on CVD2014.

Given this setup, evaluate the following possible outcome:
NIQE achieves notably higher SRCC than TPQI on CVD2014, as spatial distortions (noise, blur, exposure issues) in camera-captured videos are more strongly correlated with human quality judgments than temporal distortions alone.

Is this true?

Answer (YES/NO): YES